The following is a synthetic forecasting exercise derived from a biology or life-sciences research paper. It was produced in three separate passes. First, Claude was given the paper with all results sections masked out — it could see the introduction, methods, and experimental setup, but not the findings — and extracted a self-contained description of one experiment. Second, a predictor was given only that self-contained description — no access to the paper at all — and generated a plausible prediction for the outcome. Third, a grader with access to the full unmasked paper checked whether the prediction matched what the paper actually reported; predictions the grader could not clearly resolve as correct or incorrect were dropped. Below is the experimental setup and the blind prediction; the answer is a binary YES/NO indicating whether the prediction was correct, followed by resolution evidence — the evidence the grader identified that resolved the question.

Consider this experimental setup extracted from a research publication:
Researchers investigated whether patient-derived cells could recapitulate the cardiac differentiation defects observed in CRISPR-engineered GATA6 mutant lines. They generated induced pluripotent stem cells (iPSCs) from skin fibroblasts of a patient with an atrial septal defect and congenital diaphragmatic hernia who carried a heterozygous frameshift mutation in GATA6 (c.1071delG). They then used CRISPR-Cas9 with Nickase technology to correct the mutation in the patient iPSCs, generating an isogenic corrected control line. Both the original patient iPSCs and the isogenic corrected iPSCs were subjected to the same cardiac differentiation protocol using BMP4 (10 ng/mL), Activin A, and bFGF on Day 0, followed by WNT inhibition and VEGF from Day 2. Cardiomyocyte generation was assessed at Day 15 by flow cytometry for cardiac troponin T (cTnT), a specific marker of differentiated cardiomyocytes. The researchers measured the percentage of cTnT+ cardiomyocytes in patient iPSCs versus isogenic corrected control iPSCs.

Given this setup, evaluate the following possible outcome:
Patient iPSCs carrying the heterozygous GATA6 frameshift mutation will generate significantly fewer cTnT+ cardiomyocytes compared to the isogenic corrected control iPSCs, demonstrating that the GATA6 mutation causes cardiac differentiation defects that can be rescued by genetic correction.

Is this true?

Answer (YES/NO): YES